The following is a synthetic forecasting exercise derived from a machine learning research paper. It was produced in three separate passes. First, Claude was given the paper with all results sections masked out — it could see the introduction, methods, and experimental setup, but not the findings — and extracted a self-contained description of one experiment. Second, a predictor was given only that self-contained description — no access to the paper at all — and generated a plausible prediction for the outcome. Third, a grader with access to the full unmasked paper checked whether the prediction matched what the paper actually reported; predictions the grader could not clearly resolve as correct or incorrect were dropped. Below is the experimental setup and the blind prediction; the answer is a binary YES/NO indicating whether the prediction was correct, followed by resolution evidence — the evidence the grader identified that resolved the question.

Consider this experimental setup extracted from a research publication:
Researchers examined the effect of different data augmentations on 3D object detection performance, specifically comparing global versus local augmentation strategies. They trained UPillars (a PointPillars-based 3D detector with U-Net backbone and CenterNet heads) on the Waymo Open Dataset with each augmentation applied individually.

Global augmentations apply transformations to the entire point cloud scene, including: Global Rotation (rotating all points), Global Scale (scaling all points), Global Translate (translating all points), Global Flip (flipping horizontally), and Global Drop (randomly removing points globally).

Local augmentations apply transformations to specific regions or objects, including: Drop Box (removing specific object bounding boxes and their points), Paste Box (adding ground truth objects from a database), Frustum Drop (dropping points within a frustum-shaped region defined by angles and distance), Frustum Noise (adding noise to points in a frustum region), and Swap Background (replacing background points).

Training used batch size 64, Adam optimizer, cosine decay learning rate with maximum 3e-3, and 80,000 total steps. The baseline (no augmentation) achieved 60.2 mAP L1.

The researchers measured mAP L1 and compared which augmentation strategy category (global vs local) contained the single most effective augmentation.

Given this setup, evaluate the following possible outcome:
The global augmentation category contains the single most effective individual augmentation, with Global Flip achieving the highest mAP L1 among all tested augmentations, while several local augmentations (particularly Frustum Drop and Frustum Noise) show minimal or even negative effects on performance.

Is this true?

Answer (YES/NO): NO